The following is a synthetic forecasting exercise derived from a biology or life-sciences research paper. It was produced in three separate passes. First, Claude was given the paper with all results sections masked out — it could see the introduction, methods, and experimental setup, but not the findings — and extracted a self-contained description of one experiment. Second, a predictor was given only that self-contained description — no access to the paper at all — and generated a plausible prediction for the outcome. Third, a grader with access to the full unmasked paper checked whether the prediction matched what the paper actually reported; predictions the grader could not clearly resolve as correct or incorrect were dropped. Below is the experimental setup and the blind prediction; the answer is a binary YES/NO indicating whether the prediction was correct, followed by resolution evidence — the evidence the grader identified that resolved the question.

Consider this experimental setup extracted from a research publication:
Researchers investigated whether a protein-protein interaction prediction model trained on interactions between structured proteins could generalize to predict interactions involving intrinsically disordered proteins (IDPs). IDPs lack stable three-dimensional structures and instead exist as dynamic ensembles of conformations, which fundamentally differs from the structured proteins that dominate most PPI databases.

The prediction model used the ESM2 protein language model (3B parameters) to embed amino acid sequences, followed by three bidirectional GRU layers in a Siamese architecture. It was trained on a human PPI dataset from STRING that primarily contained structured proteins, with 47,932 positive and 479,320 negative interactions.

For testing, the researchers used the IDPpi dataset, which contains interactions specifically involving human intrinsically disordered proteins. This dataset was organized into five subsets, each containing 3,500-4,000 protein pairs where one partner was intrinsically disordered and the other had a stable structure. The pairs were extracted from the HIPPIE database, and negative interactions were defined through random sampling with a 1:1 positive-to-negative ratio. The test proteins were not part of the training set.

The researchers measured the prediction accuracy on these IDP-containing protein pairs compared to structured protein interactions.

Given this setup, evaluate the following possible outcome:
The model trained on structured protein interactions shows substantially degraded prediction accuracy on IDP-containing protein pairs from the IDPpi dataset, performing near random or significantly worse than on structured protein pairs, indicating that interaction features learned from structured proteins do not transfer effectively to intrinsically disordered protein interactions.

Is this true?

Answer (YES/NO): NO